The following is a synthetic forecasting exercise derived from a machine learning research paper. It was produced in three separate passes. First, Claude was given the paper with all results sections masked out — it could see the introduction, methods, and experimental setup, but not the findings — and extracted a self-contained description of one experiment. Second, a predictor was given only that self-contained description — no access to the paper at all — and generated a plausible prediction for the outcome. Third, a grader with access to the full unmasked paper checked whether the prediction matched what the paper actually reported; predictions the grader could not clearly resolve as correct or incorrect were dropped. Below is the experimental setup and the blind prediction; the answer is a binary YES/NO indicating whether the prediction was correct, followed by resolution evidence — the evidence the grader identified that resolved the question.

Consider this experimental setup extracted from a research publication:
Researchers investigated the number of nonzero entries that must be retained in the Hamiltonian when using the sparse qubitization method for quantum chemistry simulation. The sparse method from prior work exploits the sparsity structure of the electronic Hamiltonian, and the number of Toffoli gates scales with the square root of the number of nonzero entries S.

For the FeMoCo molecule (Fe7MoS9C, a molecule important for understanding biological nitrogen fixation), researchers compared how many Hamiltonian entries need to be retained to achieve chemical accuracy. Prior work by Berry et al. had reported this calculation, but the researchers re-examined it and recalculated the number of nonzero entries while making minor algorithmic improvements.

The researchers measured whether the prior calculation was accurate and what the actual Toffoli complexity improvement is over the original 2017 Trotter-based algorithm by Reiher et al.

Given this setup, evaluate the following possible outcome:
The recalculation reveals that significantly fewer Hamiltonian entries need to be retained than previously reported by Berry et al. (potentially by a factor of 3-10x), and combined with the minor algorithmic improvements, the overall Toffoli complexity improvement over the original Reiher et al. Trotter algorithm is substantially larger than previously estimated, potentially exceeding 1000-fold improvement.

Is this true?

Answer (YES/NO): NO